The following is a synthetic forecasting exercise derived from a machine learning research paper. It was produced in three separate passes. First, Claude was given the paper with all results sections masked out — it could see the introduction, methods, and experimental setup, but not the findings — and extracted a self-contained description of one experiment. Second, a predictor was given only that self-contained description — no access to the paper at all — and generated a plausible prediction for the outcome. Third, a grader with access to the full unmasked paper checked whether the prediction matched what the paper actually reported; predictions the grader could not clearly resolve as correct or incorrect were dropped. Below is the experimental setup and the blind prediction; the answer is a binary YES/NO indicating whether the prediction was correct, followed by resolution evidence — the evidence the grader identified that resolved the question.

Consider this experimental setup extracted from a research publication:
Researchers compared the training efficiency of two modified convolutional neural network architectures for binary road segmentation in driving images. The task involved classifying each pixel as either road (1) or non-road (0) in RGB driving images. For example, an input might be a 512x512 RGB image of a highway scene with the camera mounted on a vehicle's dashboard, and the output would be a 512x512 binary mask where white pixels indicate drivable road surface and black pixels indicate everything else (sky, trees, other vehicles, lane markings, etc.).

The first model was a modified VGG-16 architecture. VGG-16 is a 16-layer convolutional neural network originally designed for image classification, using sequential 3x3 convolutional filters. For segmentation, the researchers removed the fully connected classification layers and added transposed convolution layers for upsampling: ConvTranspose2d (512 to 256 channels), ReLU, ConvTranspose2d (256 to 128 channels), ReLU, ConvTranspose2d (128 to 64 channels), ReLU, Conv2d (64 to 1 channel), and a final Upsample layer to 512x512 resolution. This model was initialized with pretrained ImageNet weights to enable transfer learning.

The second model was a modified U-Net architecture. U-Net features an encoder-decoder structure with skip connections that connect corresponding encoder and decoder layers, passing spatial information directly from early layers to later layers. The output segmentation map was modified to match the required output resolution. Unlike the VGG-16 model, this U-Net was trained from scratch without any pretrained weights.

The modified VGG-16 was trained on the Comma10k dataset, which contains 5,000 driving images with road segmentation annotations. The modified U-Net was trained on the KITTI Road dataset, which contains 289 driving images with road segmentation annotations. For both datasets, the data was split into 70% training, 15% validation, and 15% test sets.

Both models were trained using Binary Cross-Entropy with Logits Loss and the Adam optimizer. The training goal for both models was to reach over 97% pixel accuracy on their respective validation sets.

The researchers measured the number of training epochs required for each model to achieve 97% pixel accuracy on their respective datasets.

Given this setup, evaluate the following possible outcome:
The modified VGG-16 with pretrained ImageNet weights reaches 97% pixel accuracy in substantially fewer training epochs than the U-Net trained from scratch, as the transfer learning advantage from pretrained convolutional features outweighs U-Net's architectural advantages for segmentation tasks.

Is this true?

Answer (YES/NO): YES